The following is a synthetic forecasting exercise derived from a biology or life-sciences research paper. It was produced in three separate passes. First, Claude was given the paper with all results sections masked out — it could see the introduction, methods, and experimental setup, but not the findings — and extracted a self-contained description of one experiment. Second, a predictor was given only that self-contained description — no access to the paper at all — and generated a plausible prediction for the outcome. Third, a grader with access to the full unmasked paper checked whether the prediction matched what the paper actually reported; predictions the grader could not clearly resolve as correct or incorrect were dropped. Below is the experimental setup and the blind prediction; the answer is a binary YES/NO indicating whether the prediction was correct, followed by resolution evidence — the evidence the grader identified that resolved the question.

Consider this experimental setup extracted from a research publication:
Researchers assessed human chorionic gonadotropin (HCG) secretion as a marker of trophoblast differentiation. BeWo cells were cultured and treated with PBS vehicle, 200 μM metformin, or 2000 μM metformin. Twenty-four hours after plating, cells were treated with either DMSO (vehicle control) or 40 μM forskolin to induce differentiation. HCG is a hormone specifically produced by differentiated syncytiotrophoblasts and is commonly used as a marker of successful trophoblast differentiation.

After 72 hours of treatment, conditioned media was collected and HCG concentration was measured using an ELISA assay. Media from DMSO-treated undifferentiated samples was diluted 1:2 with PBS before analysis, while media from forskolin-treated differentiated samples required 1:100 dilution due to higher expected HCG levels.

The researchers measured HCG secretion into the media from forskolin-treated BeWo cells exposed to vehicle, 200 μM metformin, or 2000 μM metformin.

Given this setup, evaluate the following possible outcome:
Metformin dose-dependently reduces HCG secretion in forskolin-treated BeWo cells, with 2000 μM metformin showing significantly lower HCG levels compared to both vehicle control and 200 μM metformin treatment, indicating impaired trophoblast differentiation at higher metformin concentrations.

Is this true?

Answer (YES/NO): NO